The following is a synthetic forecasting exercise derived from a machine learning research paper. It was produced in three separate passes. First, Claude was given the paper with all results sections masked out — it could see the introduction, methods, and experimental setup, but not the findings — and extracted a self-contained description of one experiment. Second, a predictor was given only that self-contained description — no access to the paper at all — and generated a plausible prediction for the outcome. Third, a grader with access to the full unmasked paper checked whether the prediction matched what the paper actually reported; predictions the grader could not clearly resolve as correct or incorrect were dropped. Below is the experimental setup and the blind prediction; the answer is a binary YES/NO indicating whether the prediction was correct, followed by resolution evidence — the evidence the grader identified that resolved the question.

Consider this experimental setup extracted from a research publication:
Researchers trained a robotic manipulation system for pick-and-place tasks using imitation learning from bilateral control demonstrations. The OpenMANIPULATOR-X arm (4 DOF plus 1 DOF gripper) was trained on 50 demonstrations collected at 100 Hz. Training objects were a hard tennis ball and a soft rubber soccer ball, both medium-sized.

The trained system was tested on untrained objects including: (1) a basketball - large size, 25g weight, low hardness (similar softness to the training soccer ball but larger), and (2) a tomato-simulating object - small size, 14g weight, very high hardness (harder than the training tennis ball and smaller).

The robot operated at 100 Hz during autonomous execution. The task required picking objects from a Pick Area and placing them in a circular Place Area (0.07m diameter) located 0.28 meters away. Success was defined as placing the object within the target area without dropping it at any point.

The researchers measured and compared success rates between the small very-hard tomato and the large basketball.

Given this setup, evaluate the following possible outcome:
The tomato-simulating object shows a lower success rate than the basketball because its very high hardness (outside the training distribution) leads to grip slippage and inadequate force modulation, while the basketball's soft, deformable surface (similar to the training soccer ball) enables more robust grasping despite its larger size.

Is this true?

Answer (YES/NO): NO